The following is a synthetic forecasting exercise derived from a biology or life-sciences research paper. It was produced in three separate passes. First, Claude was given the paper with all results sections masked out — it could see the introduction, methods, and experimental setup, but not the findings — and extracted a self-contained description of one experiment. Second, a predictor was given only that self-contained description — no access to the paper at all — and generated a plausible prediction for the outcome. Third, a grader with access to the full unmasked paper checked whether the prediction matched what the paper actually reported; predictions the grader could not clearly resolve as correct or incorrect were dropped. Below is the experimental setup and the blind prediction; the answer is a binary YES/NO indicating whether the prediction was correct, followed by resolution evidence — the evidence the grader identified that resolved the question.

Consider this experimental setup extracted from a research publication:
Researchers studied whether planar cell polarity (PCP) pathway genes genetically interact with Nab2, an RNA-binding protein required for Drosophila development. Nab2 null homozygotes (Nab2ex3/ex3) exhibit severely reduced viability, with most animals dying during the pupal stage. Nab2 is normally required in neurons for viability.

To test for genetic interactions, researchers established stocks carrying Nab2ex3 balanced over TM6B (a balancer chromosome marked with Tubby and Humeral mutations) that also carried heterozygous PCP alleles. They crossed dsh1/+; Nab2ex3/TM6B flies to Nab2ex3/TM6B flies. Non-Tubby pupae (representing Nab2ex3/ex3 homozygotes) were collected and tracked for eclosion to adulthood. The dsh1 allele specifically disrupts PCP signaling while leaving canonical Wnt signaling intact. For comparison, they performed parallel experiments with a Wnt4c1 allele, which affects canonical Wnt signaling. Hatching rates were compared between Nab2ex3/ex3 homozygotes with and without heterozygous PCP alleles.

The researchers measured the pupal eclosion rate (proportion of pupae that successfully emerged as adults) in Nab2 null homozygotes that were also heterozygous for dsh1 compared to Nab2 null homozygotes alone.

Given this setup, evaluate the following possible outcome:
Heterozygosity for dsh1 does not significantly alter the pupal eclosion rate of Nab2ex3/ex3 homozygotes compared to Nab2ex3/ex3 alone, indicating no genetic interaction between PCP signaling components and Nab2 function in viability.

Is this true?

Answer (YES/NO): NO